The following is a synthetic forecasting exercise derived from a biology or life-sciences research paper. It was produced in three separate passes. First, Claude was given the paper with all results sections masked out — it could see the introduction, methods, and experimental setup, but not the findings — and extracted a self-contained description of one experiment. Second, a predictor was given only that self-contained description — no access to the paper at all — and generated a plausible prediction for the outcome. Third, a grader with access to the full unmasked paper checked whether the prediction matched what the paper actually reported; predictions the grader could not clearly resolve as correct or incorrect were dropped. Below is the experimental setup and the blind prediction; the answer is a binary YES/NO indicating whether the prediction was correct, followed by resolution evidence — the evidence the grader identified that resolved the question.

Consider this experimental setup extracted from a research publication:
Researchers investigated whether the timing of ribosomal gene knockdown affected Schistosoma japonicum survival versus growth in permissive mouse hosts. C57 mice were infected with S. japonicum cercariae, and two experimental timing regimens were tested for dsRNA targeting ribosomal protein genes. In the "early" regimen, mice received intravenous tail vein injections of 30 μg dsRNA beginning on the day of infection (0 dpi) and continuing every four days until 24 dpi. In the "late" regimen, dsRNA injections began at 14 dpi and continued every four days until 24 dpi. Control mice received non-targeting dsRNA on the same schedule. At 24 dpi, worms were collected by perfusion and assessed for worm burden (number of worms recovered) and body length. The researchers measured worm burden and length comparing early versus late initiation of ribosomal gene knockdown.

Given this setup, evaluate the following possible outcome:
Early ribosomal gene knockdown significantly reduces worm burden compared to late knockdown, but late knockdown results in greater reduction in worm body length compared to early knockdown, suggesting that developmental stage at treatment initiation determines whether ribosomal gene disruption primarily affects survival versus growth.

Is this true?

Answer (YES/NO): NO